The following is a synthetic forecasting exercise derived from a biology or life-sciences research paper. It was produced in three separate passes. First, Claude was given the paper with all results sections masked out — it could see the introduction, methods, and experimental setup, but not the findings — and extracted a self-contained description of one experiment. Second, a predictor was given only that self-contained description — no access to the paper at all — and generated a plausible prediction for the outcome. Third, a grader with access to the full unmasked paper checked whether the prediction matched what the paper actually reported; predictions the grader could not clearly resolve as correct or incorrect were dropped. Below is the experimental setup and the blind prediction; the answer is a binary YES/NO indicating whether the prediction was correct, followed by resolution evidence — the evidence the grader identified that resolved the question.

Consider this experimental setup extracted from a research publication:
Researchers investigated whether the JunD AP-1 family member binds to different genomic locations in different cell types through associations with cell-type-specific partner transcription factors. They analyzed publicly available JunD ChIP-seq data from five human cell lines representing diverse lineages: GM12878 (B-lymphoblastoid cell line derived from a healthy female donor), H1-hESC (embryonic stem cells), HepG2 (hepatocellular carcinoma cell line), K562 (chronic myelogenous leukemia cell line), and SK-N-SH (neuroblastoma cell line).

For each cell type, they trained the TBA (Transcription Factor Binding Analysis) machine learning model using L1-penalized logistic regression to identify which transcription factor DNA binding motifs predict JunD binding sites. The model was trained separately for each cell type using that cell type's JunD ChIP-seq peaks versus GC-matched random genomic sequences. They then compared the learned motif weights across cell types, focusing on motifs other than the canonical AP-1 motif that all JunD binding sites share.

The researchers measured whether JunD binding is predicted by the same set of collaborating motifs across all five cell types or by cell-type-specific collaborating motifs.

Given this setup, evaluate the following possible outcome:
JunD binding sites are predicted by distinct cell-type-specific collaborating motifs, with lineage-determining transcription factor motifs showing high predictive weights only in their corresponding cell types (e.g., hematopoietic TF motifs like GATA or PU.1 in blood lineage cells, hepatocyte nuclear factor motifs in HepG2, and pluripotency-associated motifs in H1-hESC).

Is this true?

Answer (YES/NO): YES